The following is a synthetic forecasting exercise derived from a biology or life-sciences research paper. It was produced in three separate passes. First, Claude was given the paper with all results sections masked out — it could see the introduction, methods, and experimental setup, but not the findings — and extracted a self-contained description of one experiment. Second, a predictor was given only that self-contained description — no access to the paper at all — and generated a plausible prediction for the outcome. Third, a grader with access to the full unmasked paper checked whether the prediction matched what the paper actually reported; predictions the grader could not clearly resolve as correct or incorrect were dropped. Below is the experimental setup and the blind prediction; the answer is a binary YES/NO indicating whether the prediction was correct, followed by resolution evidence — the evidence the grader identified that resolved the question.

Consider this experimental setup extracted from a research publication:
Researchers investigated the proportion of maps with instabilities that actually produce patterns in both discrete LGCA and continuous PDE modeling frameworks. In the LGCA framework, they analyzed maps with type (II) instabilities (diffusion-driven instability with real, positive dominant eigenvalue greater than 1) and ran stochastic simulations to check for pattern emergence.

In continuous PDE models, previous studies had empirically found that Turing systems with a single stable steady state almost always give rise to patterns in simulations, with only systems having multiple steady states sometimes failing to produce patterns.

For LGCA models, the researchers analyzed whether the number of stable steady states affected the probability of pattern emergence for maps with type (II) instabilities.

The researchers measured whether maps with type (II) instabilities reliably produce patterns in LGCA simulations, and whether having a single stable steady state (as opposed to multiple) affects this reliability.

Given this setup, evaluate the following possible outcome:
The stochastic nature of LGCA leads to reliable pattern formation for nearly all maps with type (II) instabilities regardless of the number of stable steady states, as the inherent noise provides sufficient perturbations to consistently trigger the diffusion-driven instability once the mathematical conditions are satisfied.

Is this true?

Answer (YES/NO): NO